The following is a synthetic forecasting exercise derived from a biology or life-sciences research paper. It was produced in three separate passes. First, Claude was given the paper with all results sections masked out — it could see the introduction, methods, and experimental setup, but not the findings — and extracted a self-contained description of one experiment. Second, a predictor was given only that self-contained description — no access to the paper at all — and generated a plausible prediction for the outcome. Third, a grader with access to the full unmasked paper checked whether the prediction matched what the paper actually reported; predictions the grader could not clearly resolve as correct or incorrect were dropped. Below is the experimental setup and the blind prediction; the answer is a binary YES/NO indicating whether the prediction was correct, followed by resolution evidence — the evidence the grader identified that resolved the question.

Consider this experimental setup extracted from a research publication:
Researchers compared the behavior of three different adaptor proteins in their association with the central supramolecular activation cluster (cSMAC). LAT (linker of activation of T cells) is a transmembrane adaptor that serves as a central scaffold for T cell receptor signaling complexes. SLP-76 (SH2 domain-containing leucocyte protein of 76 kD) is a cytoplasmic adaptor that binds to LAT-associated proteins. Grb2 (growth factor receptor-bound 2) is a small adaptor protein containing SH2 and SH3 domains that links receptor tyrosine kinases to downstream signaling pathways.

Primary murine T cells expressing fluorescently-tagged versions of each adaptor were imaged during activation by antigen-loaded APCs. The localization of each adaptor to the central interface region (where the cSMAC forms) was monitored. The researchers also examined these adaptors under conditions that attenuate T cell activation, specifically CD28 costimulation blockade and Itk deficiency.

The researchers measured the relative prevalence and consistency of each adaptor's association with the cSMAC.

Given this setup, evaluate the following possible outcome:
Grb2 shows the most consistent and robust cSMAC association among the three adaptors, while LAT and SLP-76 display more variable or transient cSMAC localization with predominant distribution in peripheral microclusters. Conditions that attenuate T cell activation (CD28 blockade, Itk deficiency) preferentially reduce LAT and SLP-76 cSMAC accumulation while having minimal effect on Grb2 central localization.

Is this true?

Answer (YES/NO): NO